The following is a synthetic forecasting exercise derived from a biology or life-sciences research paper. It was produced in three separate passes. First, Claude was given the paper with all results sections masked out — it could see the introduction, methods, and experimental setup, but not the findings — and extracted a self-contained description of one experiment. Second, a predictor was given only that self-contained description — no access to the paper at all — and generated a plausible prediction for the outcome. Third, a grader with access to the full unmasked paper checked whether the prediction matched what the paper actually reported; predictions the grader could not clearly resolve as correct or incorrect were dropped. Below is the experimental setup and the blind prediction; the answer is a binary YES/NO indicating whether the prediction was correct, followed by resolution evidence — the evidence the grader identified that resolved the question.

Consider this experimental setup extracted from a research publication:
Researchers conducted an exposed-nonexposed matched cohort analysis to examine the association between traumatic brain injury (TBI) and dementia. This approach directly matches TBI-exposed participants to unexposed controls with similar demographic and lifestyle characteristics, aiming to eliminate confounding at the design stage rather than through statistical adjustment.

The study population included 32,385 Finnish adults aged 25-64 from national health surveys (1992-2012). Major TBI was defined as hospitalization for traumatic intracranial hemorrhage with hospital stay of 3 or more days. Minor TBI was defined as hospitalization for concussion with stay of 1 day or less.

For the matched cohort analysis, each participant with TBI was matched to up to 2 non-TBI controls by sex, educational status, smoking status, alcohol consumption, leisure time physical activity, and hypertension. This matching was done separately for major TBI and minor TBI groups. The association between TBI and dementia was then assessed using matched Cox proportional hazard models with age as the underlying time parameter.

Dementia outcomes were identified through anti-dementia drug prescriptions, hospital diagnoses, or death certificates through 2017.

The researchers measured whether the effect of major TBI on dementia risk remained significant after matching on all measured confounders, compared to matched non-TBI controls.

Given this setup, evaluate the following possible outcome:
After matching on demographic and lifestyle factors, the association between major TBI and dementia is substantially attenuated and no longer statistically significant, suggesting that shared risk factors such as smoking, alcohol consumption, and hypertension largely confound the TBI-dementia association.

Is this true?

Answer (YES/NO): NO